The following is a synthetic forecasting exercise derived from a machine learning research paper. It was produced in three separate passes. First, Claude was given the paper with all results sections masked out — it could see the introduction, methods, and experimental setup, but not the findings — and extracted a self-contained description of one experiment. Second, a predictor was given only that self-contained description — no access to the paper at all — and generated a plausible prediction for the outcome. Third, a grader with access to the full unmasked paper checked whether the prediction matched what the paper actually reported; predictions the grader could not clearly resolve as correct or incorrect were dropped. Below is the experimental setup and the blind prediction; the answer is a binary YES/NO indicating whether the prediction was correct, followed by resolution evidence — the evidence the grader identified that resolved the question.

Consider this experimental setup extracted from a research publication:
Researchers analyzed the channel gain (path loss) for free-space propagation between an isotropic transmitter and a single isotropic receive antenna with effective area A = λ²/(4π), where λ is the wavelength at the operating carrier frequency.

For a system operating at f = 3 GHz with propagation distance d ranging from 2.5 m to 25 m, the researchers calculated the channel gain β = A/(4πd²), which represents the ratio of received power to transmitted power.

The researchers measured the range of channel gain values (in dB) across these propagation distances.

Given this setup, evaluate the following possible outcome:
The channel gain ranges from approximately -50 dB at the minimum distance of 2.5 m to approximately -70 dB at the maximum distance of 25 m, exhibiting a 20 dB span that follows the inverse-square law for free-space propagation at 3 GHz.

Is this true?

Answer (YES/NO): NO